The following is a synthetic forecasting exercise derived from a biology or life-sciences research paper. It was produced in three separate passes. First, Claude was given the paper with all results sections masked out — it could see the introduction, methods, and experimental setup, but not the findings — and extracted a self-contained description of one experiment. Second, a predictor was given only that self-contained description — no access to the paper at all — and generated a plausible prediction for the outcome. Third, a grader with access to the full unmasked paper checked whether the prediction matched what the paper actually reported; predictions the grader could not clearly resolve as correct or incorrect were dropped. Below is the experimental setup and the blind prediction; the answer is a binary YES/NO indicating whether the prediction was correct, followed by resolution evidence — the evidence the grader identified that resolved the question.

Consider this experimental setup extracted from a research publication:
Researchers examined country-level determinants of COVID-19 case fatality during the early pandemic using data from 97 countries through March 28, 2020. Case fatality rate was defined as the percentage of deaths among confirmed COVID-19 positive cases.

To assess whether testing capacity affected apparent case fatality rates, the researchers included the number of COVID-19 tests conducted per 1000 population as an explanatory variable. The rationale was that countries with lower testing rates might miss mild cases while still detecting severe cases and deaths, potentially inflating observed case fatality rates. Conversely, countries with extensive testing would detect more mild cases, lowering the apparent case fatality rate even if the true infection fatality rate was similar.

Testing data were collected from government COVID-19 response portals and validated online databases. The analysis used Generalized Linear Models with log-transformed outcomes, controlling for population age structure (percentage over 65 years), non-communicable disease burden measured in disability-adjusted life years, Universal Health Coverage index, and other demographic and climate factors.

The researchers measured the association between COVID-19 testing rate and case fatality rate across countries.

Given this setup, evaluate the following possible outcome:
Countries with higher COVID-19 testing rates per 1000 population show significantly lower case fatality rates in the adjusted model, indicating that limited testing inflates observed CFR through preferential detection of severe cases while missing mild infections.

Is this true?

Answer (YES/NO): YES